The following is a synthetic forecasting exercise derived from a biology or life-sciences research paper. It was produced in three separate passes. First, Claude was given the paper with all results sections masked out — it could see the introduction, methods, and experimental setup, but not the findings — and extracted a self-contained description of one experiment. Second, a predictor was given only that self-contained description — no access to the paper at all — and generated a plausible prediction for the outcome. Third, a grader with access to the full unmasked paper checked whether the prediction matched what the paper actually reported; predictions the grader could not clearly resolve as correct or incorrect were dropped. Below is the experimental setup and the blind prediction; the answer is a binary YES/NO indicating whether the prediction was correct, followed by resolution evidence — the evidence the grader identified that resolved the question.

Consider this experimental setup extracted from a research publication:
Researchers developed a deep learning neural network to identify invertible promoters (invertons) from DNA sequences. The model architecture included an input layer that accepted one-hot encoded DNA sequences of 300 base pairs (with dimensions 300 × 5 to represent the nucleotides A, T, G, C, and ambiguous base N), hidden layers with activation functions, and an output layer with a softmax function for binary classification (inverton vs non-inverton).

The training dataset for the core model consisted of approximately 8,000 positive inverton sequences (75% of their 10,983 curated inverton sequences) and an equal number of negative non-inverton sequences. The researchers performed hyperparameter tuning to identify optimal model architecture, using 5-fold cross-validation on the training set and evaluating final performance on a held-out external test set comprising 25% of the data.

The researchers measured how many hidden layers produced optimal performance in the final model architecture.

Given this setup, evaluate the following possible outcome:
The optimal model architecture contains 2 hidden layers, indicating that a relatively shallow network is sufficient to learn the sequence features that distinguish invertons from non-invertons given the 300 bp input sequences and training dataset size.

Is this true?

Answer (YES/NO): NO